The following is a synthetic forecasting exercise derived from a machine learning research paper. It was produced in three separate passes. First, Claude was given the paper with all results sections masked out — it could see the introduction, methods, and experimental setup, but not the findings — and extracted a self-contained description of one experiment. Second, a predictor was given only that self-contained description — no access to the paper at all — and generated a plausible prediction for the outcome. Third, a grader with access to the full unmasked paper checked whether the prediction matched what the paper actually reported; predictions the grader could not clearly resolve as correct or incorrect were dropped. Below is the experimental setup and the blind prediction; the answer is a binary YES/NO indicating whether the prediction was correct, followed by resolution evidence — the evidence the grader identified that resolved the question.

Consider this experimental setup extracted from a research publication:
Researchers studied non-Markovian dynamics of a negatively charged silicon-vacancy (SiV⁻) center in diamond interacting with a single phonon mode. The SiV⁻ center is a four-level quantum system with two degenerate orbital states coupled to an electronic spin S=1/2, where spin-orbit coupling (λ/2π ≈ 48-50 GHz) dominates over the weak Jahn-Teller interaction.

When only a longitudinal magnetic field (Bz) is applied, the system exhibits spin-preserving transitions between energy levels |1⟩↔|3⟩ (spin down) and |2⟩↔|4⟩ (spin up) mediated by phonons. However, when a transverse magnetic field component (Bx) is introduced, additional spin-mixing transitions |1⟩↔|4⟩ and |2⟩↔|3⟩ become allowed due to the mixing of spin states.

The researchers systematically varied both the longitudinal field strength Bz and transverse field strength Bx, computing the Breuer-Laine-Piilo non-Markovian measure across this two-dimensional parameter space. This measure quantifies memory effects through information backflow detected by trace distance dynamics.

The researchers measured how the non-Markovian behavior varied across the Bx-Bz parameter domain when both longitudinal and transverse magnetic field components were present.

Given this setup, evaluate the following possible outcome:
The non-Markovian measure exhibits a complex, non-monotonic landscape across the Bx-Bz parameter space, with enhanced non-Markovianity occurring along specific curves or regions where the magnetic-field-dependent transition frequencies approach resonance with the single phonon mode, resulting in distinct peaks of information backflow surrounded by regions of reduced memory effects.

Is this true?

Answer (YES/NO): YES